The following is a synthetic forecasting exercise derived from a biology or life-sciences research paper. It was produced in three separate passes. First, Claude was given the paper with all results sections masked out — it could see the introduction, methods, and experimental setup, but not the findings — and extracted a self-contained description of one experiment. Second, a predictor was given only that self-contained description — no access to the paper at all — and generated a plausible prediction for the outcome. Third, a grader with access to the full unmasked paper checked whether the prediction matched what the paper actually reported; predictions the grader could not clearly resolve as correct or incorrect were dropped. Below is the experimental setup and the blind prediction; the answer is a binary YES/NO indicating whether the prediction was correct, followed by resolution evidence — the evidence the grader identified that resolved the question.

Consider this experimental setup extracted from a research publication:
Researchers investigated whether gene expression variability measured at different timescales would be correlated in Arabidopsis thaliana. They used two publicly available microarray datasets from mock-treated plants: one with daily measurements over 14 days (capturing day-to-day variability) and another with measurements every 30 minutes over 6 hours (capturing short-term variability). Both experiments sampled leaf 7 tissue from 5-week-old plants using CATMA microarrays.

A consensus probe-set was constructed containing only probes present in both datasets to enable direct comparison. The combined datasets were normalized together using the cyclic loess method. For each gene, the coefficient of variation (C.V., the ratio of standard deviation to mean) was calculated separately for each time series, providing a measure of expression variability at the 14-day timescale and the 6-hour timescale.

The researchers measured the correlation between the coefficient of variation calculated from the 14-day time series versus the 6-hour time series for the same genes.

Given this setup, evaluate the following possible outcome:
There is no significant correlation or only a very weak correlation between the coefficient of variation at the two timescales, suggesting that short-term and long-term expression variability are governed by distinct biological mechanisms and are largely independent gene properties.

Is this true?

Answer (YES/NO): NO